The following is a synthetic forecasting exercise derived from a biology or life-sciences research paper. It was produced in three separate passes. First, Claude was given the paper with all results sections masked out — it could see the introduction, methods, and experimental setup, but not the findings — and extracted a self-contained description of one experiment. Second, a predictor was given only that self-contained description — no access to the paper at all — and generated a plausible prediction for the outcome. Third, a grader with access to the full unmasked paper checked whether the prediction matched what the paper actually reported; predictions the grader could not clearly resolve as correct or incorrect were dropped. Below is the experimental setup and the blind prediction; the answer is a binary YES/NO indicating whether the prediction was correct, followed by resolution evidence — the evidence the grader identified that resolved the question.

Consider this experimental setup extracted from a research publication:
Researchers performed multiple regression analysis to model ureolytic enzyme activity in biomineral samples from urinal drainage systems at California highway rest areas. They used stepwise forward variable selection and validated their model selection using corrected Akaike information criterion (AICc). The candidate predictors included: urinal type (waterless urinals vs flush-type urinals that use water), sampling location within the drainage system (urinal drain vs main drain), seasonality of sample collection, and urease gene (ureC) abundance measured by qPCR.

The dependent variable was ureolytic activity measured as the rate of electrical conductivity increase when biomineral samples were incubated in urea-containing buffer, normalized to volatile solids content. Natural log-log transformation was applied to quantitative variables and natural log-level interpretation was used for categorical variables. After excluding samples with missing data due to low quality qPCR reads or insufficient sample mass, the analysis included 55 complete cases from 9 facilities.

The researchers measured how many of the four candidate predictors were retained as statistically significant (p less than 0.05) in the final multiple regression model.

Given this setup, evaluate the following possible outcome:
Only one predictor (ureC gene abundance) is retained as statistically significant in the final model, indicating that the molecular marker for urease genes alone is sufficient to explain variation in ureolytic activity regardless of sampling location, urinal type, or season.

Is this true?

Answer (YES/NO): NO